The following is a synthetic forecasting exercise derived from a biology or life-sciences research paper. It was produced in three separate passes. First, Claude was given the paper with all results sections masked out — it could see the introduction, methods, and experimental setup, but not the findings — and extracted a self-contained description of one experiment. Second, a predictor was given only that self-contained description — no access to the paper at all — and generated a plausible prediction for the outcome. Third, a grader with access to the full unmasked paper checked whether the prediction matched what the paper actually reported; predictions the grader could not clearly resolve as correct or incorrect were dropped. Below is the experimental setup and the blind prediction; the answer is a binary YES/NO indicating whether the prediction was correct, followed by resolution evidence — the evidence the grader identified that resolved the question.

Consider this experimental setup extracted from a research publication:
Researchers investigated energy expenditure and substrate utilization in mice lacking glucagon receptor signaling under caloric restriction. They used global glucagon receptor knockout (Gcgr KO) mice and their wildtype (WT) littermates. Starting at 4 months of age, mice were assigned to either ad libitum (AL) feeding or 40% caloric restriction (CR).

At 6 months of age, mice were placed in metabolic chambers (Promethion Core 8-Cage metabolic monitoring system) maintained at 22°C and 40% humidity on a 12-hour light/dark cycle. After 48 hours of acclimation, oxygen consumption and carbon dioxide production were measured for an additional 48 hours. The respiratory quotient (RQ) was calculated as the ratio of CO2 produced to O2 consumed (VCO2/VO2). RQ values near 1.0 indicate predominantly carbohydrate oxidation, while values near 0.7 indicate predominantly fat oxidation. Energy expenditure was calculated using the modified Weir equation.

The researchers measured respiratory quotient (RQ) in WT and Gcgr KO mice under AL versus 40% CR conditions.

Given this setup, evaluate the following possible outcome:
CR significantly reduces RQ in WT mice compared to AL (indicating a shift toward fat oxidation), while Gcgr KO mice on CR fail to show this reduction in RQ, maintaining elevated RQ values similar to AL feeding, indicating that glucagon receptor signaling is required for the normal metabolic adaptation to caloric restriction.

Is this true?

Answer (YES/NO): NO